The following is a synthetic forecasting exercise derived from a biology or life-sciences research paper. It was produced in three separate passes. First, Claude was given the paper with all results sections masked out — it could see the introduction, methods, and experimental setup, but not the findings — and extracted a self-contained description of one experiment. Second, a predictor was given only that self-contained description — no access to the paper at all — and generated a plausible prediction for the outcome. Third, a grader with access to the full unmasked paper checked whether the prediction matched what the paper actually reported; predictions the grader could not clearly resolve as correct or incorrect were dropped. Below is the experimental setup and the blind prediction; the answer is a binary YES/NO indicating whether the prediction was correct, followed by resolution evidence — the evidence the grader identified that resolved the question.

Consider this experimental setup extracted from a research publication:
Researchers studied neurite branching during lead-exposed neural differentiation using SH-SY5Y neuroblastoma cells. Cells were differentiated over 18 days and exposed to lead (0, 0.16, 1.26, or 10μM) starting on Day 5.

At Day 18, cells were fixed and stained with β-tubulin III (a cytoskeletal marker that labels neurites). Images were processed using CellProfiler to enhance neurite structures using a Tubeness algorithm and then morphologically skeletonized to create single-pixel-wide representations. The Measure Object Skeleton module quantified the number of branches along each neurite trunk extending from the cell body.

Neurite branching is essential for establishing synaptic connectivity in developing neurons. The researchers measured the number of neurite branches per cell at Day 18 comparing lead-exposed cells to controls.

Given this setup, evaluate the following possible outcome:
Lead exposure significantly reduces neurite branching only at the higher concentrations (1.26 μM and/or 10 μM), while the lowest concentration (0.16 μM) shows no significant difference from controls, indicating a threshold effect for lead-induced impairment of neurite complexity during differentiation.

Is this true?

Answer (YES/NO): YES